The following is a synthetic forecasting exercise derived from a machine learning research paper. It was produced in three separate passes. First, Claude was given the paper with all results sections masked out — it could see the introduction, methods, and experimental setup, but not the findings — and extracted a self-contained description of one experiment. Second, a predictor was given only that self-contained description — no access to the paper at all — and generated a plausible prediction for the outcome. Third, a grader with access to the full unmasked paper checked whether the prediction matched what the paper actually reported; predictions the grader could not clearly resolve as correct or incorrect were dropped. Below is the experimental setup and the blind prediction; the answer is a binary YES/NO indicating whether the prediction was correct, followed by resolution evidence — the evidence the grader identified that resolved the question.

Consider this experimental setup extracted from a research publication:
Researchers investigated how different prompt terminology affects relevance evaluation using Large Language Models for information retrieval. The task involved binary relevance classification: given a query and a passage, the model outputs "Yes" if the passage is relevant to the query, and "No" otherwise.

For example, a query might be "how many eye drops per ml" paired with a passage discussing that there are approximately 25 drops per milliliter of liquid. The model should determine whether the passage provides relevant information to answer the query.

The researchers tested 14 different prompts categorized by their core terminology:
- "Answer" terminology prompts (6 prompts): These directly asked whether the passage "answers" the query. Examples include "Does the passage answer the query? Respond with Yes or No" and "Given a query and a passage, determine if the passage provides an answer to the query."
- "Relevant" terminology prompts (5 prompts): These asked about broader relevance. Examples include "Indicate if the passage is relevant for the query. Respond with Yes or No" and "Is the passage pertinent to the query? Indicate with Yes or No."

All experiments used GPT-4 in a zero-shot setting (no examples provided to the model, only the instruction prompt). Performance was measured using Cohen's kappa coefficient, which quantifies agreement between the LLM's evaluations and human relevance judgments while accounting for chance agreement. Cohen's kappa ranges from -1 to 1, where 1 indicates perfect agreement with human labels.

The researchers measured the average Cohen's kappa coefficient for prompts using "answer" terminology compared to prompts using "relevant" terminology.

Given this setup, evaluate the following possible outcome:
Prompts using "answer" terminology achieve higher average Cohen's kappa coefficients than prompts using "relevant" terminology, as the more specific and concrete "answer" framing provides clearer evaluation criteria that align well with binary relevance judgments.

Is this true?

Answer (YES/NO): YES